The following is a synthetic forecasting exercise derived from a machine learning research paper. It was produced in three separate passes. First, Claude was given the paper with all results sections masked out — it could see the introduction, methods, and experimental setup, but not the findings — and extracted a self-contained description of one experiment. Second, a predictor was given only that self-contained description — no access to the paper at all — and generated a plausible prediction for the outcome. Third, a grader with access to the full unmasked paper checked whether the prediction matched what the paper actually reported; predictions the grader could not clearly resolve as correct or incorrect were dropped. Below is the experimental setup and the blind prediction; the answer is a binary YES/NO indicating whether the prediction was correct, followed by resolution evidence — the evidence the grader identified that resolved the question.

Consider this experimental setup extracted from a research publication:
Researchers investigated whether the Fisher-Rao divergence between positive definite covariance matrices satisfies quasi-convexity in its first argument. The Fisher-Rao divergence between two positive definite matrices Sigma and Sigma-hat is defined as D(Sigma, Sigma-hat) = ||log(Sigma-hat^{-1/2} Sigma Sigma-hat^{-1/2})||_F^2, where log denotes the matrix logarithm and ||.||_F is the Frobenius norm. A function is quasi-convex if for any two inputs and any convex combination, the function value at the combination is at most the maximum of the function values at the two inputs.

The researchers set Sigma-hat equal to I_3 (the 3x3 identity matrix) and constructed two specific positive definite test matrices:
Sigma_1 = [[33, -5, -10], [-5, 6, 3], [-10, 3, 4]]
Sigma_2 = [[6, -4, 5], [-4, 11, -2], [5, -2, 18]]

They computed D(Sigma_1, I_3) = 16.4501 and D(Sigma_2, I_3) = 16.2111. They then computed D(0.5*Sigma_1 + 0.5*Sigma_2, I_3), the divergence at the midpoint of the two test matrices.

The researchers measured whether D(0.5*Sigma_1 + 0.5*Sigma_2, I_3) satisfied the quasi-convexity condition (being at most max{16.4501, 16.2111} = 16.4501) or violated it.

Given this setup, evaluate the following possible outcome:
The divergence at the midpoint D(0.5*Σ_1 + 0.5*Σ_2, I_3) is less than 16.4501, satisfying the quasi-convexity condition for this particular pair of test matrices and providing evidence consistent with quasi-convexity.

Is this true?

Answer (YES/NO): NO